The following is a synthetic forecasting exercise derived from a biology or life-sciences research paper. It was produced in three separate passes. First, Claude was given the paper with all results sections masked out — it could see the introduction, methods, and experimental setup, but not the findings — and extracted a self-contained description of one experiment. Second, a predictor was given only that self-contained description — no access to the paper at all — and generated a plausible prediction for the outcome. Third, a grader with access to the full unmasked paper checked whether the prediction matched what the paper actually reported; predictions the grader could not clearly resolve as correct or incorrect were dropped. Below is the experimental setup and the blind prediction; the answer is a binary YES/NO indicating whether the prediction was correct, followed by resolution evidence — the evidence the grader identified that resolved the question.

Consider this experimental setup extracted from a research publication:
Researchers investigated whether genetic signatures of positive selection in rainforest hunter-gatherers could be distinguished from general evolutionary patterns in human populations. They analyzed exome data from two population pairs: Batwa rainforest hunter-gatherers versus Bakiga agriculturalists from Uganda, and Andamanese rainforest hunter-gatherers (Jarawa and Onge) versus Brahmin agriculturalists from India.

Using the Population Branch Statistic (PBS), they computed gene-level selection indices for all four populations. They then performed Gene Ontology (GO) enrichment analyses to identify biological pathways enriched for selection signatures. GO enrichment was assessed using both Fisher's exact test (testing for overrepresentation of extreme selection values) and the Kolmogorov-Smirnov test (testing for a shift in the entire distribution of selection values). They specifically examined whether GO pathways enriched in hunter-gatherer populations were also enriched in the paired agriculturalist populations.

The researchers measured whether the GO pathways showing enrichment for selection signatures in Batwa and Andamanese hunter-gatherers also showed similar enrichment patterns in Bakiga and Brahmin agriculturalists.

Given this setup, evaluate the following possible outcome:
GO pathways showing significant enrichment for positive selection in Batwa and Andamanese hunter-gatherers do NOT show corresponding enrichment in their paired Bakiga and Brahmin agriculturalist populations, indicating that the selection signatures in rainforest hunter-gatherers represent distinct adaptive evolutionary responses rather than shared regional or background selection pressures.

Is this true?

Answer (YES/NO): YES